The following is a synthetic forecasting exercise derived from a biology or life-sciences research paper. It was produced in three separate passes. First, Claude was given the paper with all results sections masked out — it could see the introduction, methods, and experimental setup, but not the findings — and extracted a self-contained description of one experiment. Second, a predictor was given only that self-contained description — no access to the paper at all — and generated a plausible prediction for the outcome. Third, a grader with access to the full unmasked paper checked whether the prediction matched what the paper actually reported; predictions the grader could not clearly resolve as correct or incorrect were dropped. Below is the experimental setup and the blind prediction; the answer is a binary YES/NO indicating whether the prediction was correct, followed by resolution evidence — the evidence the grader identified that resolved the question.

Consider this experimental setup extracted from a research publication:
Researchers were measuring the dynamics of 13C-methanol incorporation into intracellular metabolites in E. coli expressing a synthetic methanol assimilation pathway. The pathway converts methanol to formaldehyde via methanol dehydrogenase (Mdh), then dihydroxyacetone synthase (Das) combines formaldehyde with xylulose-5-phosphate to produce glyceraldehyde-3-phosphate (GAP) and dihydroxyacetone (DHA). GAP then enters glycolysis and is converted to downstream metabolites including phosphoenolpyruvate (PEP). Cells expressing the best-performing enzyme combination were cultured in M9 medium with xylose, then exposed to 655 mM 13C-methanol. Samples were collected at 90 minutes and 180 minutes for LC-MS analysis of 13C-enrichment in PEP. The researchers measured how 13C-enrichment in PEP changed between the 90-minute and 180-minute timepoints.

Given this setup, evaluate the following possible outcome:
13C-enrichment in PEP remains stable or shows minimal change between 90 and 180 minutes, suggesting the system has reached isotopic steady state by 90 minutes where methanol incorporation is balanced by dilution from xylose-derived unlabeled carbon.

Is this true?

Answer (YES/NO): NO